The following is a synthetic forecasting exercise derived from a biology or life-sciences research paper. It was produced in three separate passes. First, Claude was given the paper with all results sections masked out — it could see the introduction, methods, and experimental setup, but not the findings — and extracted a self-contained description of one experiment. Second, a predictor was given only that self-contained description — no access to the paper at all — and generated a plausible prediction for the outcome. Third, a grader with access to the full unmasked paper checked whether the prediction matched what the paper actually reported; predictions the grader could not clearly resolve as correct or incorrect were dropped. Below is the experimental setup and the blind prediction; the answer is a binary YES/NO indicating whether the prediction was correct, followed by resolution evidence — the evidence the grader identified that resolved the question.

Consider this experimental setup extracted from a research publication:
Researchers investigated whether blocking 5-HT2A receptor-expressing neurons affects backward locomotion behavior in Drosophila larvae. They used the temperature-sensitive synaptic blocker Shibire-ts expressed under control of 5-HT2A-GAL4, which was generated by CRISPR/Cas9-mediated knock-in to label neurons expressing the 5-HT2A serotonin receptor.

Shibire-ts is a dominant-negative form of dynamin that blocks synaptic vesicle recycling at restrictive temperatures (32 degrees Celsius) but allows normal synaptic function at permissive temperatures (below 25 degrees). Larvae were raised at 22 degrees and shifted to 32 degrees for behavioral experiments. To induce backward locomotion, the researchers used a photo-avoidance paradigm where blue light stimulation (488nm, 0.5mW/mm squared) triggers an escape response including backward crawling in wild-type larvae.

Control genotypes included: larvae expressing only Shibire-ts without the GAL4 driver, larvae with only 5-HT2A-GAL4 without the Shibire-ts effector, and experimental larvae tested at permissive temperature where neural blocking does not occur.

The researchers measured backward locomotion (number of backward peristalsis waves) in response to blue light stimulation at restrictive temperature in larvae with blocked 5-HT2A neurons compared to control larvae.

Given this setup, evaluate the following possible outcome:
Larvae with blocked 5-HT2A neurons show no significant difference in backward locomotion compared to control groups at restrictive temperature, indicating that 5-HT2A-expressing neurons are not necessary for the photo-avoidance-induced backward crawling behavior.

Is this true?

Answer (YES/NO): NO